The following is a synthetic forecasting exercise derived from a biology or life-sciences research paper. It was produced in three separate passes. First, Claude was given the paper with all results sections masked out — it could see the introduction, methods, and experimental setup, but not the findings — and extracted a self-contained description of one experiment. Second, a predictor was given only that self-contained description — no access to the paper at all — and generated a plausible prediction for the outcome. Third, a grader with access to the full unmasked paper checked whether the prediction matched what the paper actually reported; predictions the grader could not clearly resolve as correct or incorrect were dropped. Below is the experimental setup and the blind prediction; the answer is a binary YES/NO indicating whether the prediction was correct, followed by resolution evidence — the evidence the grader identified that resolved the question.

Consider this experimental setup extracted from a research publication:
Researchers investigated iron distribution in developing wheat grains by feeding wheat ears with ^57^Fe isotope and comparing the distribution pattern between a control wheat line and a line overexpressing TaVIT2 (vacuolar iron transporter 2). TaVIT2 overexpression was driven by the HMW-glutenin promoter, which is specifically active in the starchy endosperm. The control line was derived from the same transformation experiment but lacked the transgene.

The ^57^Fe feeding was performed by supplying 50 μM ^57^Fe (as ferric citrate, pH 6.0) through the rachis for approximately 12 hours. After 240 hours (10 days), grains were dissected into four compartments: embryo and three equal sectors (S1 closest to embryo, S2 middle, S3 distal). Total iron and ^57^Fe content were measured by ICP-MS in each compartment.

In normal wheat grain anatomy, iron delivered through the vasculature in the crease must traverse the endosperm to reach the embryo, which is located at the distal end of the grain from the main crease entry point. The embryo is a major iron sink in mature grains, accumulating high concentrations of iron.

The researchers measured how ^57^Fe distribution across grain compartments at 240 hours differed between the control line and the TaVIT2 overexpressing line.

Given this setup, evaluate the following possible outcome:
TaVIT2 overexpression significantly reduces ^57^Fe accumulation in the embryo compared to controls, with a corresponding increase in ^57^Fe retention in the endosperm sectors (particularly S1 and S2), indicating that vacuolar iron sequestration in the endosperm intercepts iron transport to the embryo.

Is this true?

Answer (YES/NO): NO